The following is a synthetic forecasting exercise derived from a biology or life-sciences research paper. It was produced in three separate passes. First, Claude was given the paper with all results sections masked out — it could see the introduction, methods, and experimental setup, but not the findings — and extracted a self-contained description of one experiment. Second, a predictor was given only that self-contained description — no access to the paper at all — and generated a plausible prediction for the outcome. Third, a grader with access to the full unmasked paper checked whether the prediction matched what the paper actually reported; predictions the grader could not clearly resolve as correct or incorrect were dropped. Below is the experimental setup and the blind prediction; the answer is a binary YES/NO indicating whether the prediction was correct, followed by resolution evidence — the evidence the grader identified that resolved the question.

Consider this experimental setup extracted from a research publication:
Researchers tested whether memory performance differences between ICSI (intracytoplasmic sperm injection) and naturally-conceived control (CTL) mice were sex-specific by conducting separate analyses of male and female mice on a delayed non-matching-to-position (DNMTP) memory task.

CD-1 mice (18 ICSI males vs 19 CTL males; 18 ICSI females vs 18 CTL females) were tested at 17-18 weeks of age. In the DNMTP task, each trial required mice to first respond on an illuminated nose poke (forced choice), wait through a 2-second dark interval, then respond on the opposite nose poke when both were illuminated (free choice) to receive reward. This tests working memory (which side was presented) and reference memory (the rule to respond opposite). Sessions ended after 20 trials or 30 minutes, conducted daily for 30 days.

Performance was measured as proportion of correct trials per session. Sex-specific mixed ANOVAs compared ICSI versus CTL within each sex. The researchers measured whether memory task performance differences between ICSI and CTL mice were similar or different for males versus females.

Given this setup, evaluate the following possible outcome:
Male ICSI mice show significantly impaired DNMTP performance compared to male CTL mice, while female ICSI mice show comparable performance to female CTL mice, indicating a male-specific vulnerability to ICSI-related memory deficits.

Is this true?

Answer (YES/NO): YES